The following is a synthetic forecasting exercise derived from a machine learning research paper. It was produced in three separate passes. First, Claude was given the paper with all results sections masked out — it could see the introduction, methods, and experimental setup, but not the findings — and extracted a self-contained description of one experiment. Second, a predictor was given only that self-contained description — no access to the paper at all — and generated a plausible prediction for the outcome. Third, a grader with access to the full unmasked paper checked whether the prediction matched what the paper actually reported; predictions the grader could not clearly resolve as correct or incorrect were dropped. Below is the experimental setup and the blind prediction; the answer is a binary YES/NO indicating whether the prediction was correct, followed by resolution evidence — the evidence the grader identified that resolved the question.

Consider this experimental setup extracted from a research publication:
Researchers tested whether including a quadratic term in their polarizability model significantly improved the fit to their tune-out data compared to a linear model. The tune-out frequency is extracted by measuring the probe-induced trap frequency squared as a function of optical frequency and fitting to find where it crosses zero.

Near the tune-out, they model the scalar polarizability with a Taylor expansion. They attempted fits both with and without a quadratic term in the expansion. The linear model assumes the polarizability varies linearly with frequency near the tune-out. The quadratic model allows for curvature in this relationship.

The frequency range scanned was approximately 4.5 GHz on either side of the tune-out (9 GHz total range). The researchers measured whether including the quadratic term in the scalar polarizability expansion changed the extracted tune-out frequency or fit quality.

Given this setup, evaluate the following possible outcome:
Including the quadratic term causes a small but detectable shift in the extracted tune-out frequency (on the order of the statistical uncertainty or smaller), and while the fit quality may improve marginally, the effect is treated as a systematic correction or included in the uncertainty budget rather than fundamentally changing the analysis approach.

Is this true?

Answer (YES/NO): NO